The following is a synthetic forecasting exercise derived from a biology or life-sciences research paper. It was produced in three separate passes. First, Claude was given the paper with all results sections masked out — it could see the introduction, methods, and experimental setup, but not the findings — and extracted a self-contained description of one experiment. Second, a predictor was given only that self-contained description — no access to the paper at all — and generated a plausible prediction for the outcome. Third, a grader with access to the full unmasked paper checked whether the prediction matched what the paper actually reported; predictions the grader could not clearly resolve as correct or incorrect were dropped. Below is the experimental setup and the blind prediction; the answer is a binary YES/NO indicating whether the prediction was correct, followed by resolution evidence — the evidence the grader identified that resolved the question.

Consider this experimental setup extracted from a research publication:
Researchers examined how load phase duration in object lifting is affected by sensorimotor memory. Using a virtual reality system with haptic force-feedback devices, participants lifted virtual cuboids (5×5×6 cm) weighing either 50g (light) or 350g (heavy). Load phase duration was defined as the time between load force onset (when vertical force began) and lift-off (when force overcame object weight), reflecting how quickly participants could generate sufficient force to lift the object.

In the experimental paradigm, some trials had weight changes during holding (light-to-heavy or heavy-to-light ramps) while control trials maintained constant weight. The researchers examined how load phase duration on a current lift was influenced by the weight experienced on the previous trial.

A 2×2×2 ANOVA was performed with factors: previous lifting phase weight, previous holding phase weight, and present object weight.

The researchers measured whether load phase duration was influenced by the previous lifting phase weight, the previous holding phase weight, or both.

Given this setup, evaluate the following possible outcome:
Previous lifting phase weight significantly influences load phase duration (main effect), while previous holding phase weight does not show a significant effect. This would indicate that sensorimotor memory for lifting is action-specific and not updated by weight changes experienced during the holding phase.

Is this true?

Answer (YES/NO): YES